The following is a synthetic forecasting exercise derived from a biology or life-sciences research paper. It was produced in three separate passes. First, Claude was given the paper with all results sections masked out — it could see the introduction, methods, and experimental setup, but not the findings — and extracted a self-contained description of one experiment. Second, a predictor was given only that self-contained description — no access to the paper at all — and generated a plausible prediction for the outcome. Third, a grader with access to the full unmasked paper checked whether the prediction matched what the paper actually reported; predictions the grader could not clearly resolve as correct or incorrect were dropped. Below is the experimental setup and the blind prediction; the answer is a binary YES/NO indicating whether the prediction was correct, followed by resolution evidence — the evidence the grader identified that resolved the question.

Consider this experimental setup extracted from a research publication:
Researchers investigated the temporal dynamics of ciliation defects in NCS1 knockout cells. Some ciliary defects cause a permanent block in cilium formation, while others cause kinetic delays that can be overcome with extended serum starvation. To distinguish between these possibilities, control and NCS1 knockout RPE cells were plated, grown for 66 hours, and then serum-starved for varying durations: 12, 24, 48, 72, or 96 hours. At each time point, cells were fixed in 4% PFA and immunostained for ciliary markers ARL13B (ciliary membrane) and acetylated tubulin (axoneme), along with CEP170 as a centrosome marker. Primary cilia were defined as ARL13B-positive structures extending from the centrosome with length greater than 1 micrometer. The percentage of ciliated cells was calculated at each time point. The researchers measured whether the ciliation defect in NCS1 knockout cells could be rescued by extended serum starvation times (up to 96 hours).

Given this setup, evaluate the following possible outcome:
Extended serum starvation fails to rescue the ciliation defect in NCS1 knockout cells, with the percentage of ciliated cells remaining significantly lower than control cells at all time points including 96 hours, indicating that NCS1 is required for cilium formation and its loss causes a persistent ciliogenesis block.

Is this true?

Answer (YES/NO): NO